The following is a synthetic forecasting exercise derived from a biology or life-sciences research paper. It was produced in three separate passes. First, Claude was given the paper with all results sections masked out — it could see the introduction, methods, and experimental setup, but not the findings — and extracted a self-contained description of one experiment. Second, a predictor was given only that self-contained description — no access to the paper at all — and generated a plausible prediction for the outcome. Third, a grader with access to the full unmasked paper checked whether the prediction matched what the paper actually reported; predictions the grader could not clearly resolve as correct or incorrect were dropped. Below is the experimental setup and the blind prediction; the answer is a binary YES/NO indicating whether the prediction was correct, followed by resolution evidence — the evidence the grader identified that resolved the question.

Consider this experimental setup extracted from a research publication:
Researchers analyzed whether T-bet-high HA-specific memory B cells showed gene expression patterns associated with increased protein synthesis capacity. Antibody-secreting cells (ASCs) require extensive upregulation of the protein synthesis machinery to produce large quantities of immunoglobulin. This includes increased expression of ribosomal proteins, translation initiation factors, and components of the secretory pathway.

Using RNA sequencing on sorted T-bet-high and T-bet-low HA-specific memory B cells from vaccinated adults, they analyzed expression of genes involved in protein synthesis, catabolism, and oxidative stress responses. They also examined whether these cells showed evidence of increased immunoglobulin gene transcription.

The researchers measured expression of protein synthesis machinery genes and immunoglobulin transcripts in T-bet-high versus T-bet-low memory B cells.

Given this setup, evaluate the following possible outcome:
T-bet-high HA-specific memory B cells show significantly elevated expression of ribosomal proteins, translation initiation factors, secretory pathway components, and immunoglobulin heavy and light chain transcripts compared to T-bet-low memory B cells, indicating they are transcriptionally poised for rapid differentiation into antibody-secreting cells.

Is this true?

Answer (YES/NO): NO